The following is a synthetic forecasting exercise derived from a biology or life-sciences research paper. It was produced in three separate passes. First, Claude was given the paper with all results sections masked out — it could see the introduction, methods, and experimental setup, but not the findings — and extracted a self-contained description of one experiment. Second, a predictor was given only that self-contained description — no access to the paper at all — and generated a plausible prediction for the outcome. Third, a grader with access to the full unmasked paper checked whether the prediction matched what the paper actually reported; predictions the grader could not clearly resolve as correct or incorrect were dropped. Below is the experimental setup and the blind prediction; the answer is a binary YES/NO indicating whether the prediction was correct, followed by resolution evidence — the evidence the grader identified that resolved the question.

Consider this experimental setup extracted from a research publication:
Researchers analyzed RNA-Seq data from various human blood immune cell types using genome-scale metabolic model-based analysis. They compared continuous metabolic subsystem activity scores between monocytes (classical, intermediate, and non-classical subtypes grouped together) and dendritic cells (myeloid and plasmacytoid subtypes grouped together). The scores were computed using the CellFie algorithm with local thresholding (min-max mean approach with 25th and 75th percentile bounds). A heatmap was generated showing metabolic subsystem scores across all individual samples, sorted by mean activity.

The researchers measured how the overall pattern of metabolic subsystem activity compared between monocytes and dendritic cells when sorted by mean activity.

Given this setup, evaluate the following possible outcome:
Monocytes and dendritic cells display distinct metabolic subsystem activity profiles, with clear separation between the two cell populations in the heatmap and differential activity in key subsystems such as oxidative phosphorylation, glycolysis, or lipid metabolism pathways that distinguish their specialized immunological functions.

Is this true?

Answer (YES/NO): YES